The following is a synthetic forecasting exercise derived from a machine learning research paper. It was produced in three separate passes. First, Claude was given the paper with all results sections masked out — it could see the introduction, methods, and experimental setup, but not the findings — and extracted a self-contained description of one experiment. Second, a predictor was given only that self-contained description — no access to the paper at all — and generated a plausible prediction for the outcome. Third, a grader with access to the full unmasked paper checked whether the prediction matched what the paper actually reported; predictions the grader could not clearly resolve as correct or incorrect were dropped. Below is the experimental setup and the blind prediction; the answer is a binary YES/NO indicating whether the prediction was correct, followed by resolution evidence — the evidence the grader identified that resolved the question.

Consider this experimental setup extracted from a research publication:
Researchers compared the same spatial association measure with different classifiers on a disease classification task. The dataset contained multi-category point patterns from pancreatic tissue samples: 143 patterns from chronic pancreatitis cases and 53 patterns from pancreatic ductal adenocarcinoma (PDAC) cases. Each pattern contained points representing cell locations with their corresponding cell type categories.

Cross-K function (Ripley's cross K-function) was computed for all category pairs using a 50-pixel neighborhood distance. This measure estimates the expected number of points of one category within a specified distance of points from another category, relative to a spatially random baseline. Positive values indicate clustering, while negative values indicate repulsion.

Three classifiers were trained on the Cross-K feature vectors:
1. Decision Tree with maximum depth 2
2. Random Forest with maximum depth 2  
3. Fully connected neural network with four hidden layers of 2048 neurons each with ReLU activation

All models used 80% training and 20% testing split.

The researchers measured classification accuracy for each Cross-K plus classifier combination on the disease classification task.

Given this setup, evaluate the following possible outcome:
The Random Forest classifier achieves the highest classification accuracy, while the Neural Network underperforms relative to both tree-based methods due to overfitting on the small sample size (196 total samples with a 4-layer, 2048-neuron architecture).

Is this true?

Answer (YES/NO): NO